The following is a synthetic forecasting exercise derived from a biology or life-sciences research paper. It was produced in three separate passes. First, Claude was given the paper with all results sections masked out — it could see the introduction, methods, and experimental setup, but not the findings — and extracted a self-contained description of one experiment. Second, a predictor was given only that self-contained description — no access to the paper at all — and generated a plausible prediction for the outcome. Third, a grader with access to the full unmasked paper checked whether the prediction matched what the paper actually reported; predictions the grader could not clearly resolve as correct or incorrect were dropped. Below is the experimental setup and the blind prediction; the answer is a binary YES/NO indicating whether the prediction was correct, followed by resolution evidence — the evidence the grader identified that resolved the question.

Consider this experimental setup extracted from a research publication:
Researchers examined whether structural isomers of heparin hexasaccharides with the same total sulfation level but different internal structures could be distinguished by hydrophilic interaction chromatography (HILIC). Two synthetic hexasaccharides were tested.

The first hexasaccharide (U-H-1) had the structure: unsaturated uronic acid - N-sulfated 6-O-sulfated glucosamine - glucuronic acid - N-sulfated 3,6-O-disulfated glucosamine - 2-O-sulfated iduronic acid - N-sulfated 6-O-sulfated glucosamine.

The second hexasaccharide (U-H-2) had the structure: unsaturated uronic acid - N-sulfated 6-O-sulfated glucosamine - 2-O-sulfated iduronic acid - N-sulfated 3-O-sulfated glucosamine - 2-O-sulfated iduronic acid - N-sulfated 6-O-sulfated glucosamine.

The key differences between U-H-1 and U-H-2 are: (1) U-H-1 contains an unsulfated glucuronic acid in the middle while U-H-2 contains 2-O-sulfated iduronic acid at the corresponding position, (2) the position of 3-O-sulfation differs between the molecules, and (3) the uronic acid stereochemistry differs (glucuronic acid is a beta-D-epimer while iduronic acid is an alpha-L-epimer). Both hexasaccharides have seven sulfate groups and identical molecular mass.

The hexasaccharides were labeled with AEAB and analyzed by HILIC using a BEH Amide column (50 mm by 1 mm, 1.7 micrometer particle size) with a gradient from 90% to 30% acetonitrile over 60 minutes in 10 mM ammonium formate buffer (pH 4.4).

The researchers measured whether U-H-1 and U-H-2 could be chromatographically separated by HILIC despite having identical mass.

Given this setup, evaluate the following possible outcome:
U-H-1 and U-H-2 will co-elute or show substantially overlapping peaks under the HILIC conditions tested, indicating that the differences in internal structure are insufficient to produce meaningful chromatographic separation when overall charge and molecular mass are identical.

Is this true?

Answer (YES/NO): NO